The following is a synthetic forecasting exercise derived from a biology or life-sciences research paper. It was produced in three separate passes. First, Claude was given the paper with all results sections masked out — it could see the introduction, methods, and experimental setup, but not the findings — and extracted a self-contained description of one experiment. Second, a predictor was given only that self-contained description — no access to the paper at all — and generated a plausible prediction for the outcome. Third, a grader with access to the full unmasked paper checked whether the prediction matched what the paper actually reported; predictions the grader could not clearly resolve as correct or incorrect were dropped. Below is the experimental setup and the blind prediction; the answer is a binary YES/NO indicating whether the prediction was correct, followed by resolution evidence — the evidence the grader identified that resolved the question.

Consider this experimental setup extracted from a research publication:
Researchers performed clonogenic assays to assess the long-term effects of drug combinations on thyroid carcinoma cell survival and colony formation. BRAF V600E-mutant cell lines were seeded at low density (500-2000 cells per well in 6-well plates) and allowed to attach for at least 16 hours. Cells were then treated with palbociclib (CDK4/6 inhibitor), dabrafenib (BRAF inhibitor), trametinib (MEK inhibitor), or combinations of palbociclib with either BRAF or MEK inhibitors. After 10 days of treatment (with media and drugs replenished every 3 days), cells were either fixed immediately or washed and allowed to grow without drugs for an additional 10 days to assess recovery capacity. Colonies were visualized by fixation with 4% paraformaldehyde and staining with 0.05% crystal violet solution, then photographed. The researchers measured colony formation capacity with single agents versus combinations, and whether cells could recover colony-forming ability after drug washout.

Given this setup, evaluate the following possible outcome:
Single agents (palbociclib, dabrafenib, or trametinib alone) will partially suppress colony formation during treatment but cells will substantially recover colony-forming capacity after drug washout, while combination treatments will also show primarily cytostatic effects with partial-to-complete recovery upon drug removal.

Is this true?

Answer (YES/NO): NO